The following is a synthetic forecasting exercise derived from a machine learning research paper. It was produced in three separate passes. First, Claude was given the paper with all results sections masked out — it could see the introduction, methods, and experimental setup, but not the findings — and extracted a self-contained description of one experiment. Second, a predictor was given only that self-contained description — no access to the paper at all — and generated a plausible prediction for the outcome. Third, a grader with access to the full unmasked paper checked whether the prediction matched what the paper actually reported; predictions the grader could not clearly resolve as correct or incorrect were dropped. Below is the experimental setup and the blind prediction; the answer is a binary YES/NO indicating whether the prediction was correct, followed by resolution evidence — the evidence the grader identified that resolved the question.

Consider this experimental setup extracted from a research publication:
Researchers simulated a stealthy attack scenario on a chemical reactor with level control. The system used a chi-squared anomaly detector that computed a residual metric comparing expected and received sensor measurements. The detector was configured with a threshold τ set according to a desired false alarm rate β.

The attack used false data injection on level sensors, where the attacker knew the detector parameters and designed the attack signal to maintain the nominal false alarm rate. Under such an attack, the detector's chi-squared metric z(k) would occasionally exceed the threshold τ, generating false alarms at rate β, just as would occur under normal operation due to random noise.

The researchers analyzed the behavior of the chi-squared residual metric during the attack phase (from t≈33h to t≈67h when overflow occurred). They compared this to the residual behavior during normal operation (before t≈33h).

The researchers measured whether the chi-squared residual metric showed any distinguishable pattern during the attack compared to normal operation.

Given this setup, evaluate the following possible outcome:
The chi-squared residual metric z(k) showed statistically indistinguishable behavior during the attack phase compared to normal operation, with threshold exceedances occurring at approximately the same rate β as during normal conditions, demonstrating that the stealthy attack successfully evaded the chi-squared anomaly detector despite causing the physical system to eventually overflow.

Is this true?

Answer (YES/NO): YES